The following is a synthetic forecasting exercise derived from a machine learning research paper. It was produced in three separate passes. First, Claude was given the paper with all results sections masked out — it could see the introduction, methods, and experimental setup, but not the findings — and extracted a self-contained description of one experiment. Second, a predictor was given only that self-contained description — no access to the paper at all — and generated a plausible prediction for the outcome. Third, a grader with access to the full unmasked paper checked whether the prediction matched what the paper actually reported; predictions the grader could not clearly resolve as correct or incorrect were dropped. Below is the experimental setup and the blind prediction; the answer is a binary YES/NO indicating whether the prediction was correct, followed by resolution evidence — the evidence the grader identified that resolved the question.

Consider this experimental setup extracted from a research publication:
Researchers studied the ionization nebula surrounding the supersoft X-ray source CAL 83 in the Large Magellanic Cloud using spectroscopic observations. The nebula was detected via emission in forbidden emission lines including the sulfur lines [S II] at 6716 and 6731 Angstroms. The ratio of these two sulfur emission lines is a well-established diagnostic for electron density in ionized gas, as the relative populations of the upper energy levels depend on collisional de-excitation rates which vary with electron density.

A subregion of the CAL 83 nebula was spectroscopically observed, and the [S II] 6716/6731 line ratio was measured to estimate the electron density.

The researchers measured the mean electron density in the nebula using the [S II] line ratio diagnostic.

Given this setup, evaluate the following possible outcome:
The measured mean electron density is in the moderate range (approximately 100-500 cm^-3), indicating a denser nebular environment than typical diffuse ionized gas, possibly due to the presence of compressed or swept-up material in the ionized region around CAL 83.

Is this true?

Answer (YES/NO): NO